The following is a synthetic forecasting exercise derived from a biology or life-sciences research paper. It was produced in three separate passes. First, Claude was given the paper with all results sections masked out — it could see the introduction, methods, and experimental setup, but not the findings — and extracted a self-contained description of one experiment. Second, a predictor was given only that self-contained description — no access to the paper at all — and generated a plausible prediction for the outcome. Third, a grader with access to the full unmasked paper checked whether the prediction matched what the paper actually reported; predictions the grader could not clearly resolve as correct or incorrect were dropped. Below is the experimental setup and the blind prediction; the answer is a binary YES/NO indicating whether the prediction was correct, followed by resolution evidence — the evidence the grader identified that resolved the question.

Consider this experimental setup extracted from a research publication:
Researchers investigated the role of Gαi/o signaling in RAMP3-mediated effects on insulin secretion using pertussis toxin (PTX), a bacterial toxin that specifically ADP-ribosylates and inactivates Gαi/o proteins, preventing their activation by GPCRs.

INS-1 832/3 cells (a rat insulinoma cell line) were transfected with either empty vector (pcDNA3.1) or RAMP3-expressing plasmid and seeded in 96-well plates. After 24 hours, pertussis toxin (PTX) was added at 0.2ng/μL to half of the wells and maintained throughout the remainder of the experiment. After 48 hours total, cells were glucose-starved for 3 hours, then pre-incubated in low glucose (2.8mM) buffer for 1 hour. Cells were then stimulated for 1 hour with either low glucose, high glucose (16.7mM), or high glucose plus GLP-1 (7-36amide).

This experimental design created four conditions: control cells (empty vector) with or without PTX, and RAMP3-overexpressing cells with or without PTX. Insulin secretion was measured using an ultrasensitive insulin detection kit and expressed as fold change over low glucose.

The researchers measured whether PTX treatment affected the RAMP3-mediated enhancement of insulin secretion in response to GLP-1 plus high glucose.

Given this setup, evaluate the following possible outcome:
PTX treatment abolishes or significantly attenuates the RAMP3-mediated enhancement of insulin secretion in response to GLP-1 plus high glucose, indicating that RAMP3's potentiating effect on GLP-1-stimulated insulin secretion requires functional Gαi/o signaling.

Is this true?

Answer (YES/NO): YES